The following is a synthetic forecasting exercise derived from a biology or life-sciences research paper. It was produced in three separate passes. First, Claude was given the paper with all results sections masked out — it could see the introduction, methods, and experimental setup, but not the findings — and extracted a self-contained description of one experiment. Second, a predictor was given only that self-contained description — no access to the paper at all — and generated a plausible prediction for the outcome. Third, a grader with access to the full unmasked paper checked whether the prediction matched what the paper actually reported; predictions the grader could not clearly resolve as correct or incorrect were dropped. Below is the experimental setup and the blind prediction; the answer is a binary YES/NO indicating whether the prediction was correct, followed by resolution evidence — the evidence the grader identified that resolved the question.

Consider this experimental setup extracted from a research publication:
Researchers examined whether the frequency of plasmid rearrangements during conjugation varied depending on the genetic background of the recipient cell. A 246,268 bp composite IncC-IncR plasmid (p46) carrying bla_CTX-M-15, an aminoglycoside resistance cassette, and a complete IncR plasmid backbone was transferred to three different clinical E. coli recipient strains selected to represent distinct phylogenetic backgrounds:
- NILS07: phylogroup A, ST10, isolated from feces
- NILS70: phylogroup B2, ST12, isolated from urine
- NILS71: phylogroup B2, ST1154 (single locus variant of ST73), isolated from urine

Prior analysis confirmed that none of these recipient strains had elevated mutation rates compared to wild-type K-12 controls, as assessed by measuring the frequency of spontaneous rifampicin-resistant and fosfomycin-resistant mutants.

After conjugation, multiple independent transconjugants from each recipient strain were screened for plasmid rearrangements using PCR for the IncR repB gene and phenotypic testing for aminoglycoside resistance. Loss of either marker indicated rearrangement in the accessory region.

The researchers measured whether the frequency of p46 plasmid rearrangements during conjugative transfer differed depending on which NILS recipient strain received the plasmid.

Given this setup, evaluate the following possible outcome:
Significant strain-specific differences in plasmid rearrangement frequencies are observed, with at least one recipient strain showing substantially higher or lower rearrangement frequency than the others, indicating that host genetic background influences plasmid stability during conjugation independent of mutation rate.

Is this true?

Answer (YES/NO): NO